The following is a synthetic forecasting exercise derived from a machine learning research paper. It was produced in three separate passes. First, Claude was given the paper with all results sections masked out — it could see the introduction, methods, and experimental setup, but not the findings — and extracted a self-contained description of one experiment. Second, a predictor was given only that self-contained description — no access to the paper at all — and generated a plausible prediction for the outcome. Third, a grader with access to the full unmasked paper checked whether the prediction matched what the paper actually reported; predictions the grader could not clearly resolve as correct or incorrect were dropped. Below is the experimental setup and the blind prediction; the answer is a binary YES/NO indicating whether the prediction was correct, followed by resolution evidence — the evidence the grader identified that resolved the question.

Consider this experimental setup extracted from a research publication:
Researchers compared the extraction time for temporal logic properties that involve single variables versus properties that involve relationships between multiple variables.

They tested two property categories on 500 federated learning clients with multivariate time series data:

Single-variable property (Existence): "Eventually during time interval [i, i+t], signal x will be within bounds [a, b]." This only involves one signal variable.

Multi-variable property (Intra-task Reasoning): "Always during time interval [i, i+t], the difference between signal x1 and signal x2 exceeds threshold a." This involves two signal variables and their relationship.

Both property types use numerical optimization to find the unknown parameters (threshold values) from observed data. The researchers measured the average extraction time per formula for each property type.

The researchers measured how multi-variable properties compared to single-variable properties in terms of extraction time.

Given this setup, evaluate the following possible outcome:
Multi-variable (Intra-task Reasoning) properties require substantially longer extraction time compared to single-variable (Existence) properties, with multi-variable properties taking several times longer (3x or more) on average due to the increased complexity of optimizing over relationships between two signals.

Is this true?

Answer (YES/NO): NO